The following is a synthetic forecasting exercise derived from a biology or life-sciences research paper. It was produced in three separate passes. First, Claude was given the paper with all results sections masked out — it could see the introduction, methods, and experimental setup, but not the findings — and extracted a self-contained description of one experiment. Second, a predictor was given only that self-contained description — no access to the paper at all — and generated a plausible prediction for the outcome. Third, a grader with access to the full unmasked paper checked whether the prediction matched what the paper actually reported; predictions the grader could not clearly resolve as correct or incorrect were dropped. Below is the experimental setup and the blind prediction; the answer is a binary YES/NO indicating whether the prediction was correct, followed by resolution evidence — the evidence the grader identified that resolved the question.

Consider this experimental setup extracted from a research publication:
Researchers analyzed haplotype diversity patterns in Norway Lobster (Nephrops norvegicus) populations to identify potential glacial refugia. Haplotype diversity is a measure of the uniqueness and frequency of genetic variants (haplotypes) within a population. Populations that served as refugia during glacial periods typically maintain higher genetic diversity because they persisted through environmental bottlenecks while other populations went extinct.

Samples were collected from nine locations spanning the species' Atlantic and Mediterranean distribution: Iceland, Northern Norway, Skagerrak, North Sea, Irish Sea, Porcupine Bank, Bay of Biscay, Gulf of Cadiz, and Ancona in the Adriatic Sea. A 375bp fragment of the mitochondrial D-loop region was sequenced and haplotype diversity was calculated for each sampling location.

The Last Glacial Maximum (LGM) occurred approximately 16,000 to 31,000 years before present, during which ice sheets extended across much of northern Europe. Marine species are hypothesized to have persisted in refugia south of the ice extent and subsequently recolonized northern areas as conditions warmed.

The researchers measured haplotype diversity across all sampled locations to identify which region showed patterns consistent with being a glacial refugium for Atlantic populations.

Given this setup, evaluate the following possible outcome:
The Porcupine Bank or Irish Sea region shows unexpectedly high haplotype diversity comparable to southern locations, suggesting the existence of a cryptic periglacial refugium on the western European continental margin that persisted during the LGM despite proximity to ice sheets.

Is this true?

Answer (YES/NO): NO